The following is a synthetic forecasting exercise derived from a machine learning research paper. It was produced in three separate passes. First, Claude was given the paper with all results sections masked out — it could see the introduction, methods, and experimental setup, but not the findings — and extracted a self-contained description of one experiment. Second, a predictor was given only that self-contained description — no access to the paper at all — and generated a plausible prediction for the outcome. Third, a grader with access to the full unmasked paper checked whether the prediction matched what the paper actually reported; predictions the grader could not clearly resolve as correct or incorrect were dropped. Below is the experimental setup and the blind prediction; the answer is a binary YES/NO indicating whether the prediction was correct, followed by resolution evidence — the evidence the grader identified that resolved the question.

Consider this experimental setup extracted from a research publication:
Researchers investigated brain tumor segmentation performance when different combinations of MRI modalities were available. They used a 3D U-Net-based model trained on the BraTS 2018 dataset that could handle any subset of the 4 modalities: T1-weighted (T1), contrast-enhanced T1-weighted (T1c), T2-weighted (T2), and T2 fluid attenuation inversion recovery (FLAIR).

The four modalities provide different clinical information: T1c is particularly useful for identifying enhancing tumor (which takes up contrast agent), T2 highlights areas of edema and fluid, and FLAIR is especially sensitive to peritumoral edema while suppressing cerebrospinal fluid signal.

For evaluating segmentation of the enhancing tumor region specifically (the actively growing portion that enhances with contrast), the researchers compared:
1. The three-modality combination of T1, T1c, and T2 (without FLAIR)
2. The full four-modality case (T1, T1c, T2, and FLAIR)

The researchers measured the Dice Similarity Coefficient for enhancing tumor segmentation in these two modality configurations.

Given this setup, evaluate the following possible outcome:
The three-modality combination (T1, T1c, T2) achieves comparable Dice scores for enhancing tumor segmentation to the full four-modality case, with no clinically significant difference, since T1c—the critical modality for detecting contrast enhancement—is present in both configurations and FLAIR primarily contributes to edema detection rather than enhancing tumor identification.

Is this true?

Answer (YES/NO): YES